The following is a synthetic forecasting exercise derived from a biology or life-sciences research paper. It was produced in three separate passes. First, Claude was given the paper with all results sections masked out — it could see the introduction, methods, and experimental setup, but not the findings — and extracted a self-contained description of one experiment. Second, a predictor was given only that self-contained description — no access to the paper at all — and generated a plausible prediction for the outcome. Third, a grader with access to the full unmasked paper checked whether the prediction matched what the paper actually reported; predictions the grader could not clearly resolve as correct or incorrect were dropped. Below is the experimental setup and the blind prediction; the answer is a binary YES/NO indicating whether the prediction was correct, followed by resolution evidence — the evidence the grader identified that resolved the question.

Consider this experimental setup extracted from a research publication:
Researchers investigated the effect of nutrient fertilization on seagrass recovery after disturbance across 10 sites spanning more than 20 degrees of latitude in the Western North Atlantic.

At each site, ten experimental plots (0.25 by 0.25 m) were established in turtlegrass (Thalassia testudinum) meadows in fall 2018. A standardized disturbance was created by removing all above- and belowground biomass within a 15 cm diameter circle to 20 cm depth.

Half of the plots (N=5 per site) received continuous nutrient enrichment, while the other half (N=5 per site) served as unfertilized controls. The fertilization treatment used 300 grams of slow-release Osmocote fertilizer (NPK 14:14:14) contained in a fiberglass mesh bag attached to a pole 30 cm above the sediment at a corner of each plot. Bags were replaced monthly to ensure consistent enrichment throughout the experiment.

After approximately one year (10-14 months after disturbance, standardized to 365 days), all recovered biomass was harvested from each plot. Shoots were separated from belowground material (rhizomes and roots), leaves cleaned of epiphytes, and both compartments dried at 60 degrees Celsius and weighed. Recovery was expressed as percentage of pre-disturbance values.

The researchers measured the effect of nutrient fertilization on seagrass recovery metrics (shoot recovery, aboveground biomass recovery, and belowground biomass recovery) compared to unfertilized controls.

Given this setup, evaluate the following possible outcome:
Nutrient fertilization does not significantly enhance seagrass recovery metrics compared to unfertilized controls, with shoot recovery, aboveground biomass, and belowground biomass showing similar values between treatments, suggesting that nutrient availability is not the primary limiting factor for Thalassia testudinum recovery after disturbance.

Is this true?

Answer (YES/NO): NO